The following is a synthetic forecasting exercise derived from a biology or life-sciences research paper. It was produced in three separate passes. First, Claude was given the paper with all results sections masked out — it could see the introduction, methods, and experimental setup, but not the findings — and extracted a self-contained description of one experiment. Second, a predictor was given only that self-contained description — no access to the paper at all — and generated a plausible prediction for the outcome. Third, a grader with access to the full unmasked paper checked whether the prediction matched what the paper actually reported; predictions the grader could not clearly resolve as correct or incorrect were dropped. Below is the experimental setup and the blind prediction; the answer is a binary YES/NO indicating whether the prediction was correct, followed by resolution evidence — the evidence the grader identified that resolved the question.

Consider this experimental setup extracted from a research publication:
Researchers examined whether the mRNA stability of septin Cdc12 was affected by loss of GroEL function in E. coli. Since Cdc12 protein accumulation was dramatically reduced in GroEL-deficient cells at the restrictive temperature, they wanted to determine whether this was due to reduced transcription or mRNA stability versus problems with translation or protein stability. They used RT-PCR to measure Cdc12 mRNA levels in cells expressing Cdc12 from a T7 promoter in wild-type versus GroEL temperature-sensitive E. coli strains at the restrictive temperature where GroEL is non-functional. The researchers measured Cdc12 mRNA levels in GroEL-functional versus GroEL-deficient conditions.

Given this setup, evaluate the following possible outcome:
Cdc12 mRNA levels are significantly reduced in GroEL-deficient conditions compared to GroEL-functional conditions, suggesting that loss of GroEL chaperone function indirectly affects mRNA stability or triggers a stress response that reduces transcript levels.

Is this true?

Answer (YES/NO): YES